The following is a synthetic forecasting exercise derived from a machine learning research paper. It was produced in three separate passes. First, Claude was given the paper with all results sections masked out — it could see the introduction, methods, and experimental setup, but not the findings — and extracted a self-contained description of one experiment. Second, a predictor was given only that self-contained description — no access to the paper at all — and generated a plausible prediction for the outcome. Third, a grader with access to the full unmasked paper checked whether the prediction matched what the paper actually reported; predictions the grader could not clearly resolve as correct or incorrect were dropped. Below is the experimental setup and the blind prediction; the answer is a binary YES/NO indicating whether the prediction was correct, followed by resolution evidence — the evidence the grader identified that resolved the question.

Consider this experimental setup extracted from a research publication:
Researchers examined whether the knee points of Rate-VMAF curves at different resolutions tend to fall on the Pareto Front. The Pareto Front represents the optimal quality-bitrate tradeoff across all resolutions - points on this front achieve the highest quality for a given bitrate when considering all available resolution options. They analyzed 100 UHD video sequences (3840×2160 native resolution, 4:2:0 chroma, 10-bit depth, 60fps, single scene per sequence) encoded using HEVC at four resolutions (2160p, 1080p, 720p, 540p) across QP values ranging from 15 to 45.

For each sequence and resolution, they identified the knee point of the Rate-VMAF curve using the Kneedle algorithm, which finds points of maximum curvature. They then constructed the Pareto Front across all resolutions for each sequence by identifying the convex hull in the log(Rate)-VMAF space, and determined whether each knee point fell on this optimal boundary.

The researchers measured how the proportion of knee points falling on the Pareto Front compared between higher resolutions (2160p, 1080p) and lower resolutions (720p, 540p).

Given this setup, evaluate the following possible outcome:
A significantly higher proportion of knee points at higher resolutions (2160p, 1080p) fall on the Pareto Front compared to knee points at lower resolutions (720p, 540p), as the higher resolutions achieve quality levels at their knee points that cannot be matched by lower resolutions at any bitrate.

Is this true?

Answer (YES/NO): YES